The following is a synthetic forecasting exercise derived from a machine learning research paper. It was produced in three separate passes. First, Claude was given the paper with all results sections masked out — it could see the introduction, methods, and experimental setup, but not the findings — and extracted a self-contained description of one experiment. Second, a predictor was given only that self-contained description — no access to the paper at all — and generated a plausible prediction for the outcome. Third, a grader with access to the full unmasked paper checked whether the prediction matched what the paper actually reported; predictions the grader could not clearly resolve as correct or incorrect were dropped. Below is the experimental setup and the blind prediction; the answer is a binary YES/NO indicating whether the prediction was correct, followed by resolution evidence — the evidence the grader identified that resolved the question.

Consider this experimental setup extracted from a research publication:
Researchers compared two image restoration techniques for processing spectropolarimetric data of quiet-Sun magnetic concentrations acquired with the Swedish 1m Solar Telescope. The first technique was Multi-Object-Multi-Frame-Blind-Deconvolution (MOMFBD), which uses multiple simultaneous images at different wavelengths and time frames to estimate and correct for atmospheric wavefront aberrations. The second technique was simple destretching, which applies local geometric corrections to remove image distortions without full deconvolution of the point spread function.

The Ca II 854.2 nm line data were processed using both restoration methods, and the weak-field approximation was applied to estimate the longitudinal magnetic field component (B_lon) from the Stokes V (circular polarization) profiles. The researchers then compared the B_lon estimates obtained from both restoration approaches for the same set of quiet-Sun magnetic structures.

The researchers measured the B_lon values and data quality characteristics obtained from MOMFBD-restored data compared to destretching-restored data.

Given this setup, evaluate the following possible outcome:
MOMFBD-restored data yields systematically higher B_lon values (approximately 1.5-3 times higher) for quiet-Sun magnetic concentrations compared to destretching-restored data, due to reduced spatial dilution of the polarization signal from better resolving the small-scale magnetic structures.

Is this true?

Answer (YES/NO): NO